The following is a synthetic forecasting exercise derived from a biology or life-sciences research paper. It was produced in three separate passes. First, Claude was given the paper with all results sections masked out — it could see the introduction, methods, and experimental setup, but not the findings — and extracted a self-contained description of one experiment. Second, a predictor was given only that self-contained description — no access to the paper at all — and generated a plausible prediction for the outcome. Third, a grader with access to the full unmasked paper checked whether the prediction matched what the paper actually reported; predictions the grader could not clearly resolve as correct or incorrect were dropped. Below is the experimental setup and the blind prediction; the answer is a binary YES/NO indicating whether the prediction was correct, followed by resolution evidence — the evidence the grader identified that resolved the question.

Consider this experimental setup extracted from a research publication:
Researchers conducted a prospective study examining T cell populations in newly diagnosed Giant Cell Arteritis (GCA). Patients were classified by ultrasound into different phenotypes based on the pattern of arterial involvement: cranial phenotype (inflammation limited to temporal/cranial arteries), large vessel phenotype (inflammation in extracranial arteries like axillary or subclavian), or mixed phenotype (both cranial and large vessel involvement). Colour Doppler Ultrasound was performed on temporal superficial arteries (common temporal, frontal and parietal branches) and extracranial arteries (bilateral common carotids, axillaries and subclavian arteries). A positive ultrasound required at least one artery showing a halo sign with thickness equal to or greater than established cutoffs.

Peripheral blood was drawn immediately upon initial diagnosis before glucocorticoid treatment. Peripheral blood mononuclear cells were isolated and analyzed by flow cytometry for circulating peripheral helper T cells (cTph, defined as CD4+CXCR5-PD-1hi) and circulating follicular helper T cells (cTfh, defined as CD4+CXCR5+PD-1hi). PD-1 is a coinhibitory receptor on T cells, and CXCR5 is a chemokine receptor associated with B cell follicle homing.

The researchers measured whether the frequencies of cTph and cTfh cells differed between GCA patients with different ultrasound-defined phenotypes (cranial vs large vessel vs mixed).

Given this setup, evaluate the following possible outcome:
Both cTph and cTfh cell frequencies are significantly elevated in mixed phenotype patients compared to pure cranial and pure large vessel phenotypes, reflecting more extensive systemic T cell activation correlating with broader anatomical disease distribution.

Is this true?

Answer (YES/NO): NO